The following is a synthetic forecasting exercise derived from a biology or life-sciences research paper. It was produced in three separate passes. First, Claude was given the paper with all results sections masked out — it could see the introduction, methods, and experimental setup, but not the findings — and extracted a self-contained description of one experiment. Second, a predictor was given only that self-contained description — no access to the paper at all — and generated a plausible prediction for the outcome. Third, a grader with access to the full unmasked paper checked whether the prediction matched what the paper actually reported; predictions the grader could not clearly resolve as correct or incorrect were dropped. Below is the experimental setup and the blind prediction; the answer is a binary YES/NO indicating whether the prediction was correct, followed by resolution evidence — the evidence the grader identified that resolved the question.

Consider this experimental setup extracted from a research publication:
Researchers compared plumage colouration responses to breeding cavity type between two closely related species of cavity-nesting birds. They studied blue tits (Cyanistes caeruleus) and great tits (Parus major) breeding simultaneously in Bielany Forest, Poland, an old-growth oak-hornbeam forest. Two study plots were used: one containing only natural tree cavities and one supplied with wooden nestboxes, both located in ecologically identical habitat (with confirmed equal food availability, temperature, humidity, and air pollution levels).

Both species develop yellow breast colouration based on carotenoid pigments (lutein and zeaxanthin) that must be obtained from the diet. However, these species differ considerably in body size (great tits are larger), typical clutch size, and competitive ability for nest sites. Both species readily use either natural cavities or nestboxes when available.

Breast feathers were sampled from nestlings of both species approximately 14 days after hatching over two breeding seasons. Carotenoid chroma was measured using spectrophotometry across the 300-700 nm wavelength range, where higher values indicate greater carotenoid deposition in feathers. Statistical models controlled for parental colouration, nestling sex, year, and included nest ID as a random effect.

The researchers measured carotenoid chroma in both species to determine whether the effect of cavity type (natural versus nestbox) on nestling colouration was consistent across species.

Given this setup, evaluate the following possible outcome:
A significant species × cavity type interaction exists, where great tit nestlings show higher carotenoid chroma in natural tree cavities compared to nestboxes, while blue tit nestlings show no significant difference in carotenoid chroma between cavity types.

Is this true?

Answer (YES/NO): NO